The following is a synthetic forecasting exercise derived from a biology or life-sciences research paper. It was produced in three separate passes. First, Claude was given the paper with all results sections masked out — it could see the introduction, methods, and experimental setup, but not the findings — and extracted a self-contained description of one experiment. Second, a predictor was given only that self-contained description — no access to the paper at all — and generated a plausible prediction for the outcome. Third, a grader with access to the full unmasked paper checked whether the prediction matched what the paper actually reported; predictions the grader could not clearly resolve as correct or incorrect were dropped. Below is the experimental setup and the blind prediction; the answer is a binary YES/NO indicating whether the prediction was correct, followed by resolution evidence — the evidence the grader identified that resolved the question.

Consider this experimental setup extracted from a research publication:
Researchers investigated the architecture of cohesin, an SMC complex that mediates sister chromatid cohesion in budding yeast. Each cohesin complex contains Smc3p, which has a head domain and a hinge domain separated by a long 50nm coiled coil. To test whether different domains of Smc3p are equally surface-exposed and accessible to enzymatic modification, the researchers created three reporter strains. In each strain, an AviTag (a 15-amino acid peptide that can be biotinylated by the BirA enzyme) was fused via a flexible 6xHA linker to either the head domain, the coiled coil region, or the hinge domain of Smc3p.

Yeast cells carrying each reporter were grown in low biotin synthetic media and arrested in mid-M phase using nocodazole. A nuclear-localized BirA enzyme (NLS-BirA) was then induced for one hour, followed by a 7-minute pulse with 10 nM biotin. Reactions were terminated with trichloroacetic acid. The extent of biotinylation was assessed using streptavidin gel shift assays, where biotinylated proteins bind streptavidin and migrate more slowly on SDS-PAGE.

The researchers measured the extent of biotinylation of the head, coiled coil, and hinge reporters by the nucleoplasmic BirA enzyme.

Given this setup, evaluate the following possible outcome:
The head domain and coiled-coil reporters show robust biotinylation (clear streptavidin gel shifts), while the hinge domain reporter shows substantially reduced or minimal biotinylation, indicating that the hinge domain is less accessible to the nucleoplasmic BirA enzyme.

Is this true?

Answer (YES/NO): NO